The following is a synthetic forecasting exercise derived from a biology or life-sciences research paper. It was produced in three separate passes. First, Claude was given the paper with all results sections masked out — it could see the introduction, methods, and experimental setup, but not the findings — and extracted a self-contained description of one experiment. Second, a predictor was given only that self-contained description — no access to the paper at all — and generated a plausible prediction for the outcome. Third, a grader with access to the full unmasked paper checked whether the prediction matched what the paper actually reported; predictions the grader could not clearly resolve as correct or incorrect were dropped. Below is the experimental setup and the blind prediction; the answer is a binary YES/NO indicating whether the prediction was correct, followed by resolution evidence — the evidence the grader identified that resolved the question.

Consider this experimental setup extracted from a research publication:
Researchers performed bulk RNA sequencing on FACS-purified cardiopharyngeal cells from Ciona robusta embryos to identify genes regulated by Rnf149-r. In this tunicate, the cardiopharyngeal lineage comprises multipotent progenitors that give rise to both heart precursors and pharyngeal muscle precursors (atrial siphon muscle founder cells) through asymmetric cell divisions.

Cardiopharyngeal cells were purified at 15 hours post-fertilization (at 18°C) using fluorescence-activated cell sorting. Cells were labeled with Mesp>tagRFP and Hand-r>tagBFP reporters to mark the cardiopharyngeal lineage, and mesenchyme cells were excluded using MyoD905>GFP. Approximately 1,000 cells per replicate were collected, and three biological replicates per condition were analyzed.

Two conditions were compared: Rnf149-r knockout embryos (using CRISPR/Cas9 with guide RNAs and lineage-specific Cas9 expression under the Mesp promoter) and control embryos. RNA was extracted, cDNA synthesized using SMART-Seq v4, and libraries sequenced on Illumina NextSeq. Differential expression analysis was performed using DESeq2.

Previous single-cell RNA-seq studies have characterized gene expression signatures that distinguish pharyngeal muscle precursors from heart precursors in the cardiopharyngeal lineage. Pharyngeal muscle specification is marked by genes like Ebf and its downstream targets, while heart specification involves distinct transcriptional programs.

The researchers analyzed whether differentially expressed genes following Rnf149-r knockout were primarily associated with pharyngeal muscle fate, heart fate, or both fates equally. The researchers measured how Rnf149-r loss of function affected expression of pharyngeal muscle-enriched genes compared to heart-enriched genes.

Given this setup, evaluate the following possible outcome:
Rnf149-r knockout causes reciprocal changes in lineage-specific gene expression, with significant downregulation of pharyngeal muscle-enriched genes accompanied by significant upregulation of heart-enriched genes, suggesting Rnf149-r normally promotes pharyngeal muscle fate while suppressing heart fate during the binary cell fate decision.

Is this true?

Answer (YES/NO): NO